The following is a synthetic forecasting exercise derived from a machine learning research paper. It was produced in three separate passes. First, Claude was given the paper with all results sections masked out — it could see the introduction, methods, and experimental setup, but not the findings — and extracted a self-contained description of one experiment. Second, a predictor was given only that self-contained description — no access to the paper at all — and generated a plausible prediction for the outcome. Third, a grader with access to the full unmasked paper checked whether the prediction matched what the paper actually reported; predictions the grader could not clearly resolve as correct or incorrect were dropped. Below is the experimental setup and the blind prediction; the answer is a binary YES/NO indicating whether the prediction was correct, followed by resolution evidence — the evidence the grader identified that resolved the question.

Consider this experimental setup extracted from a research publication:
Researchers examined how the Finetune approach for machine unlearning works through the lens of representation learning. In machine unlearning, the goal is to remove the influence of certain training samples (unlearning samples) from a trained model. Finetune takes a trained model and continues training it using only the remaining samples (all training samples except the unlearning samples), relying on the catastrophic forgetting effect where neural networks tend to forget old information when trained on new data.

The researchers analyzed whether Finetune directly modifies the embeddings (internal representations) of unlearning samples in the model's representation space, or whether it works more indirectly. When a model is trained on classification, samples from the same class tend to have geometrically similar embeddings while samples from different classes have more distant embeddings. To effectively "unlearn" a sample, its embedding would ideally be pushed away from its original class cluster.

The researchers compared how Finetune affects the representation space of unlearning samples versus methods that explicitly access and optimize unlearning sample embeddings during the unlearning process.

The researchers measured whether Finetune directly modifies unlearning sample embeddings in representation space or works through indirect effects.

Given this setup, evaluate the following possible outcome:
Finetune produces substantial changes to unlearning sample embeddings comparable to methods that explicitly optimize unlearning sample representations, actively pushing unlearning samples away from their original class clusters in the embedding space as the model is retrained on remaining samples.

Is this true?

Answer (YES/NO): NO